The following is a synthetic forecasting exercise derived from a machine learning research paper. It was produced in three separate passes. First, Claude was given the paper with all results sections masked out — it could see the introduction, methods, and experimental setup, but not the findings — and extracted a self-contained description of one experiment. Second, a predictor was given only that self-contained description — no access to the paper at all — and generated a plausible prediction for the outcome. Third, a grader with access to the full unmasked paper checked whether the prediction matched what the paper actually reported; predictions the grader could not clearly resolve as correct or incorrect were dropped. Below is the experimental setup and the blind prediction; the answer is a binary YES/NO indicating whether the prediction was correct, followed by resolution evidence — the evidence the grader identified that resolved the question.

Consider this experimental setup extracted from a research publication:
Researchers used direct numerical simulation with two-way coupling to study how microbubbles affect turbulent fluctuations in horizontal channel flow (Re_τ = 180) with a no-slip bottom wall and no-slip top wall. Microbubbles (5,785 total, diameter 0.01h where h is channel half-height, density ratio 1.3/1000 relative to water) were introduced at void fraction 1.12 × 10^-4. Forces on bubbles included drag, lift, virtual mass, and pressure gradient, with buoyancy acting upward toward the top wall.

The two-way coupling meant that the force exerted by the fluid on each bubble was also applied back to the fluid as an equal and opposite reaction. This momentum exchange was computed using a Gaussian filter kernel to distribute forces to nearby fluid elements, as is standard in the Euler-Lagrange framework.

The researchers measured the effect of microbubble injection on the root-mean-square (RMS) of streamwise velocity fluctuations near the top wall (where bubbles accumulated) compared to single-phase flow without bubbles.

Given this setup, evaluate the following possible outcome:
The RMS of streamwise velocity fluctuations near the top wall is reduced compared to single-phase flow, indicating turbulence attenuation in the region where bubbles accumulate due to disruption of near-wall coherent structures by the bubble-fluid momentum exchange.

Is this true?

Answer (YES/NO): YES